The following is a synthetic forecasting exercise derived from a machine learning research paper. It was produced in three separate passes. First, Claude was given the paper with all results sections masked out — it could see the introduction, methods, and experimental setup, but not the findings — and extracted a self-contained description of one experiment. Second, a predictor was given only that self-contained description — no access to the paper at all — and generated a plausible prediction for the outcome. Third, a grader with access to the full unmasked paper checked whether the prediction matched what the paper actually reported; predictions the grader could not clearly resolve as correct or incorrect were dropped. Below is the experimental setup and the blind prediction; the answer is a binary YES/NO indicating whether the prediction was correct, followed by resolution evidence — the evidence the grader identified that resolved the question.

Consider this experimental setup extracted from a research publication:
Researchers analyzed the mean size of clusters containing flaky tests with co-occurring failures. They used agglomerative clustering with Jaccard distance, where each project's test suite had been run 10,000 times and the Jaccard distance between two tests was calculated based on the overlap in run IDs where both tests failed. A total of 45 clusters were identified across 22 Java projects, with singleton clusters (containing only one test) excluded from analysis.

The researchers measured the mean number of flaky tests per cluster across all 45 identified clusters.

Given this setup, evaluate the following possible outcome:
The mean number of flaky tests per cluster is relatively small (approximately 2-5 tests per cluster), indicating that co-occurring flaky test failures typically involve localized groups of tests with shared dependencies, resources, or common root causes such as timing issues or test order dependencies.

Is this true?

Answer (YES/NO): NO